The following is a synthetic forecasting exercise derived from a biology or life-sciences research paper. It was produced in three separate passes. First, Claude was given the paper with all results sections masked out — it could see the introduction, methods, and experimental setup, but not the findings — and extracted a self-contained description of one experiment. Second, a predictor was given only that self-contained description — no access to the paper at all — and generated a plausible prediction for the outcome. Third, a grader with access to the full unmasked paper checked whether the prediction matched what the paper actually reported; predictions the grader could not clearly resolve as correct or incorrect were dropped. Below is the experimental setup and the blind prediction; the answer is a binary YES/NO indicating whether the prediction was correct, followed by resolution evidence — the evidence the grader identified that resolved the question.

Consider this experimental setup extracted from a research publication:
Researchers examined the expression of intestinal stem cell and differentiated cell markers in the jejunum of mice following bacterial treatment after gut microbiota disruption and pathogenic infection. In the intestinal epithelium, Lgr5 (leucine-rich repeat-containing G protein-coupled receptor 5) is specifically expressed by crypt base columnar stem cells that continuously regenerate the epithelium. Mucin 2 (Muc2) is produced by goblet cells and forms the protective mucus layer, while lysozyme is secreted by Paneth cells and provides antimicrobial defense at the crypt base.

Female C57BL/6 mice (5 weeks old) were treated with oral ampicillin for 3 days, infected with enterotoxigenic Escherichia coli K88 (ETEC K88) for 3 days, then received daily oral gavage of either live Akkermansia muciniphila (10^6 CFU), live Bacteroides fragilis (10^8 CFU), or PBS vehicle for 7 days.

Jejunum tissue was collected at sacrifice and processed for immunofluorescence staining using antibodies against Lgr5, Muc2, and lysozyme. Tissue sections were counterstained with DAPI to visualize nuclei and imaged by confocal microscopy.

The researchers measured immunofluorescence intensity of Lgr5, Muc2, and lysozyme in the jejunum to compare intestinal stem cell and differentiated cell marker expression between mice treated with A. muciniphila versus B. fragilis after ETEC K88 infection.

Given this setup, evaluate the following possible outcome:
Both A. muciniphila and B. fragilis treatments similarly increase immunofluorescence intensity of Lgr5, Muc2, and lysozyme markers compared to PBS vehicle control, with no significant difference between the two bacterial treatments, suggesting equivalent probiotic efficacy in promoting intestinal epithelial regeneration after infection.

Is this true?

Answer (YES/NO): NO